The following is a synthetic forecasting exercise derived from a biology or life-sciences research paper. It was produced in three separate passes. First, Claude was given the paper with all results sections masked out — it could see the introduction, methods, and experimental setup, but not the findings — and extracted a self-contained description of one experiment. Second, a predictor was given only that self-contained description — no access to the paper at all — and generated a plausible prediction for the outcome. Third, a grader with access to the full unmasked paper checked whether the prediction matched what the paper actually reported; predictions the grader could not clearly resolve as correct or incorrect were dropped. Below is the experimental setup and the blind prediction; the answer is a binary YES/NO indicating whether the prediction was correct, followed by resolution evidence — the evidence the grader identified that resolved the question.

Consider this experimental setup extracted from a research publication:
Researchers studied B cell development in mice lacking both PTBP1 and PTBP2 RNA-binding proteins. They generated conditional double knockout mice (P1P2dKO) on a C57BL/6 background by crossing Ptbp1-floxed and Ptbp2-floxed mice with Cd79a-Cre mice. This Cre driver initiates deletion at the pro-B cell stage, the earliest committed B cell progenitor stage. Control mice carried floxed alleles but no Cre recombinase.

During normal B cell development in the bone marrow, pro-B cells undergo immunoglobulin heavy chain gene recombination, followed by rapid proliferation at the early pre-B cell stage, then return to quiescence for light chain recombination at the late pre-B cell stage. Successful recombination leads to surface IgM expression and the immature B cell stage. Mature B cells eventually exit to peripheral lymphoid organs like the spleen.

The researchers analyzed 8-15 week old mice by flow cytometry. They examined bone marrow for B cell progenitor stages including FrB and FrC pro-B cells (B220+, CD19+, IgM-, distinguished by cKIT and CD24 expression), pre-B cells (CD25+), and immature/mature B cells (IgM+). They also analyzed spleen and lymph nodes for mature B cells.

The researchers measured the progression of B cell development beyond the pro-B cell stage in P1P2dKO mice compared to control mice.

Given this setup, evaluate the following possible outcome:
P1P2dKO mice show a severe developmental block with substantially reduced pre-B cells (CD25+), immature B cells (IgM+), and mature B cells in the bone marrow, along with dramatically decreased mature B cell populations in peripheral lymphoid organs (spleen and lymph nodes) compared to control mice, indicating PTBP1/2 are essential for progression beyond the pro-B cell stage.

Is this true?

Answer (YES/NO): YES